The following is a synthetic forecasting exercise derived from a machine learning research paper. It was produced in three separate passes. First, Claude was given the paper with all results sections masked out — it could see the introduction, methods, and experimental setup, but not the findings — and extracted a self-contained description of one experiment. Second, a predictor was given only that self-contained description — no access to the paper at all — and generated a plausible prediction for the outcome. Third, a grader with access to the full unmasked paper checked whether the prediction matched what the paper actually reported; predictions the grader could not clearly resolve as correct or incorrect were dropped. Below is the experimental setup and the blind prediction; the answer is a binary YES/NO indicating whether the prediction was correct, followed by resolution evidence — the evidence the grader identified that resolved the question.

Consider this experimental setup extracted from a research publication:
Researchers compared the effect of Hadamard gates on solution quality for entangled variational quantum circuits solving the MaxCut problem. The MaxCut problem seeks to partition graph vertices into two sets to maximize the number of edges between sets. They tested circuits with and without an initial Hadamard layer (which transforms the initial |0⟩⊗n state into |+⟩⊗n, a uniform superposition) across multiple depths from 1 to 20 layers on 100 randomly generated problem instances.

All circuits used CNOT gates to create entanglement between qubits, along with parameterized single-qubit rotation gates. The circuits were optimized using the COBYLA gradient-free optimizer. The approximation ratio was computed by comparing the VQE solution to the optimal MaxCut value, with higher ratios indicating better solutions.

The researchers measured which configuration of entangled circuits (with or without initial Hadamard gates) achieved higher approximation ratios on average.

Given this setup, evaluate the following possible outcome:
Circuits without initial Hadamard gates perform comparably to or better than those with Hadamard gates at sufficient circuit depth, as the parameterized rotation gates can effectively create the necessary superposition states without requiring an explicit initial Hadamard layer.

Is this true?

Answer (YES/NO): NO